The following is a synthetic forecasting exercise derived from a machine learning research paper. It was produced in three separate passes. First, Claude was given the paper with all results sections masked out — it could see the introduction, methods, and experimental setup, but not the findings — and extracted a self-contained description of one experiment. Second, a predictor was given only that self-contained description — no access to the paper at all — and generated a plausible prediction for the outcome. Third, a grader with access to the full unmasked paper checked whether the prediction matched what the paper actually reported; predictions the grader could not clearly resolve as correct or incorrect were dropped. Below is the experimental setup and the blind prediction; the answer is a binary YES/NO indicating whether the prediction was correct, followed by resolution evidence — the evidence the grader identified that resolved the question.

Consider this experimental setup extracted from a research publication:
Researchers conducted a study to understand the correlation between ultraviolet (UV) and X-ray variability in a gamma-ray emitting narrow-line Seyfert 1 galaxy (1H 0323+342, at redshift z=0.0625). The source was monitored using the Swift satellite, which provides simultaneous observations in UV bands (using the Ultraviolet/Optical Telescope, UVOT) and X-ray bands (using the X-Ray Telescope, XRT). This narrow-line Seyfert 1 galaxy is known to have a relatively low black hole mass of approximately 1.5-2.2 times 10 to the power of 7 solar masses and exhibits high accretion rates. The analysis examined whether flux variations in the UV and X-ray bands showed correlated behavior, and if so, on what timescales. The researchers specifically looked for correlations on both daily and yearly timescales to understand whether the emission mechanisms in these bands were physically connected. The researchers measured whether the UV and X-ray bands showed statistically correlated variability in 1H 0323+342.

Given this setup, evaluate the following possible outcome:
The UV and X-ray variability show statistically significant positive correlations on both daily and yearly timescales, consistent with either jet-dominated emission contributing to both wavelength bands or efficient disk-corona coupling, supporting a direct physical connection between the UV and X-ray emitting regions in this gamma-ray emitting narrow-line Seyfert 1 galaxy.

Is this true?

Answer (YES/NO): YES